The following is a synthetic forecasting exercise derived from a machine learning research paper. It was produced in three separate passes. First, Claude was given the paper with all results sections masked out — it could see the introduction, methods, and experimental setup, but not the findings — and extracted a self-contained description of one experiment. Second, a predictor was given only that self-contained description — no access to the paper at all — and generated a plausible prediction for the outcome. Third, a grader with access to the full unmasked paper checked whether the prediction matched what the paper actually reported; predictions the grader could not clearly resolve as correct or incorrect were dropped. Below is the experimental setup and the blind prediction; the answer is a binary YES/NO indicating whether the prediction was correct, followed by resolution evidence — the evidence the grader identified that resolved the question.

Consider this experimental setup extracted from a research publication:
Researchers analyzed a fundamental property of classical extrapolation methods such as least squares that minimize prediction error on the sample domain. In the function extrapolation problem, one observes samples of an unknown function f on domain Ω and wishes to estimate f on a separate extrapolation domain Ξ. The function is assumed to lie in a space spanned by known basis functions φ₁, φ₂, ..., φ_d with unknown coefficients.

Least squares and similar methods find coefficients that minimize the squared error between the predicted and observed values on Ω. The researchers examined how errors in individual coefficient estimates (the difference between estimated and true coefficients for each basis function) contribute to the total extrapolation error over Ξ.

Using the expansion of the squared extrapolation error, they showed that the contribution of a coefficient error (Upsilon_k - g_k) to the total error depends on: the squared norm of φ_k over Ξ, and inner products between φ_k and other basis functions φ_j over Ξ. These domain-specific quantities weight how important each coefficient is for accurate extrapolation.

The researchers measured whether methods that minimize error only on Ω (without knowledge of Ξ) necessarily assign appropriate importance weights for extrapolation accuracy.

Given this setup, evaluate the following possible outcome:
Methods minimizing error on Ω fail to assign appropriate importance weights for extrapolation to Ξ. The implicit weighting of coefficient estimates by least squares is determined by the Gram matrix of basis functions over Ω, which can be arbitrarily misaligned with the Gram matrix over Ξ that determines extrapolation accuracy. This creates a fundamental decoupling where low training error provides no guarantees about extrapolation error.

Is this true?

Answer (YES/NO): YES